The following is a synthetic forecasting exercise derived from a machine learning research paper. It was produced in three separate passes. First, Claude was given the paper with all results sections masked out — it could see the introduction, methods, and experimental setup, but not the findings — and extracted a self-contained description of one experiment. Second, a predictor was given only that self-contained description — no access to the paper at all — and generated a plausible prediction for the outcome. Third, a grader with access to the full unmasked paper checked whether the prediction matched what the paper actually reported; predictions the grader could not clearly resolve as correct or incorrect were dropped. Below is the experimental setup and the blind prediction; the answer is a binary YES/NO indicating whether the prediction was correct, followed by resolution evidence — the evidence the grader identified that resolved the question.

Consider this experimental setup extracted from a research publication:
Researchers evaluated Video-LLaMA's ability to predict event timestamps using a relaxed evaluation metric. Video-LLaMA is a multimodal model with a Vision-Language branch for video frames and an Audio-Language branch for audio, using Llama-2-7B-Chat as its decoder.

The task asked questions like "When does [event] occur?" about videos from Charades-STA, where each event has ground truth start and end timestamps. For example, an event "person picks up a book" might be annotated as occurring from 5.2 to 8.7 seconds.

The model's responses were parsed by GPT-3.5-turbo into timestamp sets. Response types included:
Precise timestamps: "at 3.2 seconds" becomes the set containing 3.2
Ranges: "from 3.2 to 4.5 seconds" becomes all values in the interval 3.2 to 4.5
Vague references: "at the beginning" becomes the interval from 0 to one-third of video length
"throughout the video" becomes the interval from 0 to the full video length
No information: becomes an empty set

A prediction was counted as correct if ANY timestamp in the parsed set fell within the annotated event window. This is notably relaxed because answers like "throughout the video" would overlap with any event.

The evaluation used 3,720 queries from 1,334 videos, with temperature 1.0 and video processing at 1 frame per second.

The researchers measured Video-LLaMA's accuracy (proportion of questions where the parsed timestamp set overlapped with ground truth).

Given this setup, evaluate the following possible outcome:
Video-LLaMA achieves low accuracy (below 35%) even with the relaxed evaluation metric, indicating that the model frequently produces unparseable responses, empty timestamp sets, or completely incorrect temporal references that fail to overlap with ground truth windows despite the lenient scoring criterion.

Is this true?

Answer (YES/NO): YES